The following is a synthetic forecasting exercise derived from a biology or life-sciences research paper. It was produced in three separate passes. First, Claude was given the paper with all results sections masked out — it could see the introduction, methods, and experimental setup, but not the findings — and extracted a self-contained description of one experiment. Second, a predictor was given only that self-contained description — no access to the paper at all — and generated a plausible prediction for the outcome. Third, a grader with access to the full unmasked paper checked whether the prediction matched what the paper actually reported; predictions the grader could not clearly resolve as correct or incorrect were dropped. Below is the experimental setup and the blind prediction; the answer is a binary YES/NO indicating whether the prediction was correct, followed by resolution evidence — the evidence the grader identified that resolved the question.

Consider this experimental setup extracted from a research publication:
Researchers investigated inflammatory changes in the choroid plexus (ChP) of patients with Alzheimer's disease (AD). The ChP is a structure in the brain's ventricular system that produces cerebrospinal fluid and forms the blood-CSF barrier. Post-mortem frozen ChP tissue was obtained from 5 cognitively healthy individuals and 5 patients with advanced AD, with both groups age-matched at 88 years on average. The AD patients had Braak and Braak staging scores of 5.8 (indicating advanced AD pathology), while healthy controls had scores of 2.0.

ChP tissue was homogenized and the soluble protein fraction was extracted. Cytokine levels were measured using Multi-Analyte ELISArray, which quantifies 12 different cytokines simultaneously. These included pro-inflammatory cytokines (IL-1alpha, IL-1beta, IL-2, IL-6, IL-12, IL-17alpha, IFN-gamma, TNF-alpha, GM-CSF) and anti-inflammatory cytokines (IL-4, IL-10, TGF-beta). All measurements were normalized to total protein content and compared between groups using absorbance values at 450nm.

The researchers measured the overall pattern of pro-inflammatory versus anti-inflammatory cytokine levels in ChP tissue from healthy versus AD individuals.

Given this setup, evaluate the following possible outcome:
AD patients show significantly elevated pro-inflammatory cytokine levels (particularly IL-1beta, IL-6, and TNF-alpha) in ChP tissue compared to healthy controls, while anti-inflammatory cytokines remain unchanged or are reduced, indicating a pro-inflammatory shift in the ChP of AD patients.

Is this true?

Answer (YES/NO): NO